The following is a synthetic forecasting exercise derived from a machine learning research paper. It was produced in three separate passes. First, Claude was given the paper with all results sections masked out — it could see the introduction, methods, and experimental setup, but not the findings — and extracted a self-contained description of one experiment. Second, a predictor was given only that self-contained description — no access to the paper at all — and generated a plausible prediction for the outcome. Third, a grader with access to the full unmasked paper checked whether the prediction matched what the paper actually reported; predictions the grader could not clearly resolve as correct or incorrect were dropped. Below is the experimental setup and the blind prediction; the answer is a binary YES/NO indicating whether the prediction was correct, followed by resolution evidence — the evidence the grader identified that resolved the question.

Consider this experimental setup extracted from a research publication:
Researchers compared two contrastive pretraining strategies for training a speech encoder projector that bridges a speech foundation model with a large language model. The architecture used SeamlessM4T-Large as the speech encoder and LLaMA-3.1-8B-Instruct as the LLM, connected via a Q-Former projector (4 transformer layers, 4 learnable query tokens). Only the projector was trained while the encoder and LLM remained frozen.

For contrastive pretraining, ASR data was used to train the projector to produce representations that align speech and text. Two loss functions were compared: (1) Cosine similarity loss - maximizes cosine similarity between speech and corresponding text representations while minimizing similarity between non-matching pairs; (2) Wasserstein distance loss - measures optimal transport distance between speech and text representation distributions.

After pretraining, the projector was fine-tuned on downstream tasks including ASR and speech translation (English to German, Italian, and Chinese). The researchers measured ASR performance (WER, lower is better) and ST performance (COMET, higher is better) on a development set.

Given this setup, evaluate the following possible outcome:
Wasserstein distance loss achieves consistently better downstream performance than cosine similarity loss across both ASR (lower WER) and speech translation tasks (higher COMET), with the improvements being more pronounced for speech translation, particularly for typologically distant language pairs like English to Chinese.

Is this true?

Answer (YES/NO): NO